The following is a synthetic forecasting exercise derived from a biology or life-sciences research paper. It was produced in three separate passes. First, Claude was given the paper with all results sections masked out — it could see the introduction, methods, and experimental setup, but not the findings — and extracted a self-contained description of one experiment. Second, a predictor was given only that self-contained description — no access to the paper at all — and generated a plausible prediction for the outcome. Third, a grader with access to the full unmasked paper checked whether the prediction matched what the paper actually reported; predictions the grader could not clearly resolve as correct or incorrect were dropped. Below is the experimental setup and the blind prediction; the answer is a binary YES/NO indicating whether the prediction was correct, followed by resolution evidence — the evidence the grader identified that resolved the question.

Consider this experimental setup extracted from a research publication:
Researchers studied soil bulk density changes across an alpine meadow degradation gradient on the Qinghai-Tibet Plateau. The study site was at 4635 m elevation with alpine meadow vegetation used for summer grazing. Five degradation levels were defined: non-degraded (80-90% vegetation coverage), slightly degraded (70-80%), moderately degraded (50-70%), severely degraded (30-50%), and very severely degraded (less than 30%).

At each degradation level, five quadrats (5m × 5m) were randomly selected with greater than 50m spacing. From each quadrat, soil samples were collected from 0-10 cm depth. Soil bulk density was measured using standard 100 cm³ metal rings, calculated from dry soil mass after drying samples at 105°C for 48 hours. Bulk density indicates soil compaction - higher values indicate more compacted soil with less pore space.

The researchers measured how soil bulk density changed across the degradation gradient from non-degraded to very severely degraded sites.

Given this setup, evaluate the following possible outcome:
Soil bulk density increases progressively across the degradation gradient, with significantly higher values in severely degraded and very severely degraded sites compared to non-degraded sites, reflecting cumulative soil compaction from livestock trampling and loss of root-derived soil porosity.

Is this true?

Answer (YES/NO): NO